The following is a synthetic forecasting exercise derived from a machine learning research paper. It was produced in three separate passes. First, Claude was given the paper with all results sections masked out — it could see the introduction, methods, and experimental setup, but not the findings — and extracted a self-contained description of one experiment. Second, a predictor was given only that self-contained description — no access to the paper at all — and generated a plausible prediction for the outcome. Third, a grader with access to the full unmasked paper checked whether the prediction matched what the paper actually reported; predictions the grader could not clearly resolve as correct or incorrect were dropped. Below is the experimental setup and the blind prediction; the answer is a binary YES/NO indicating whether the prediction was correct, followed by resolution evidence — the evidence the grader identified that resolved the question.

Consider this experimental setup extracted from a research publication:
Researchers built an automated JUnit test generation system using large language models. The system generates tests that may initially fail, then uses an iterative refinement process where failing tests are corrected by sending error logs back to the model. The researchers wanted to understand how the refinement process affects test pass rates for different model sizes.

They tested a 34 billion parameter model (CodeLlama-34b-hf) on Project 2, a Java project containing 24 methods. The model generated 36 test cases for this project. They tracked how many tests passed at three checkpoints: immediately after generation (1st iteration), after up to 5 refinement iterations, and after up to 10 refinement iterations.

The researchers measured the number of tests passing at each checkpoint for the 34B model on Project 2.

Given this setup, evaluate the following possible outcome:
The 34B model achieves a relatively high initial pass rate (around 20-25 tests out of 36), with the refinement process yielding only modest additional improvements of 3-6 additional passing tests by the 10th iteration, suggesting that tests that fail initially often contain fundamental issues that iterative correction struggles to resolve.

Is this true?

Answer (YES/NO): NO